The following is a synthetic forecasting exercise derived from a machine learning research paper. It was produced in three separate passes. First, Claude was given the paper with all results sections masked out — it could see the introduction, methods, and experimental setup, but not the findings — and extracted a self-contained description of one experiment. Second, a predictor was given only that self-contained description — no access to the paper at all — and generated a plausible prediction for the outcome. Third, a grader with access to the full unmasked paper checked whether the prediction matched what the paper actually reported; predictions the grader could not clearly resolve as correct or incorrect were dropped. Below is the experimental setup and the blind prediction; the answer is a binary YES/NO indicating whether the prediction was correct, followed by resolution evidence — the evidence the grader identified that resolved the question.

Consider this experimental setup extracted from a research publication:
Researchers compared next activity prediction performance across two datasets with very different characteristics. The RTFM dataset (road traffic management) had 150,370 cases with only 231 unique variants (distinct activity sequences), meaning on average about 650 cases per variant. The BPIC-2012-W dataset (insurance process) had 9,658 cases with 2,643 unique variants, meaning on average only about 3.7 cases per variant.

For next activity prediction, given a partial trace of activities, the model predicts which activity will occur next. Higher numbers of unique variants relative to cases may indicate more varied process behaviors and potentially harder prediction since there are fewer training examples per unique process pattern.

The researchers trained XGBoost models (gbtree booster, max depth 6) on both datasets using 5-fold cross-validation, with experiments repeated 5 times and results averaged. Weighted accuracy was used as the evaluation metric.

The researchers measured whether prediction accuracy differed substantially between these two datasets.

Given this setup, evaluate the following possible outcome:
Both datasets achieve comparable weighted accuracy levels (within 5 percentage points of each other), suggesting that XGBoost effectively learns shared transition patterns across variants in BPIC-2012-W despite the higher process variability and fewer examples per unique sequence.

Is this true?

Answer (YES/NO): NO